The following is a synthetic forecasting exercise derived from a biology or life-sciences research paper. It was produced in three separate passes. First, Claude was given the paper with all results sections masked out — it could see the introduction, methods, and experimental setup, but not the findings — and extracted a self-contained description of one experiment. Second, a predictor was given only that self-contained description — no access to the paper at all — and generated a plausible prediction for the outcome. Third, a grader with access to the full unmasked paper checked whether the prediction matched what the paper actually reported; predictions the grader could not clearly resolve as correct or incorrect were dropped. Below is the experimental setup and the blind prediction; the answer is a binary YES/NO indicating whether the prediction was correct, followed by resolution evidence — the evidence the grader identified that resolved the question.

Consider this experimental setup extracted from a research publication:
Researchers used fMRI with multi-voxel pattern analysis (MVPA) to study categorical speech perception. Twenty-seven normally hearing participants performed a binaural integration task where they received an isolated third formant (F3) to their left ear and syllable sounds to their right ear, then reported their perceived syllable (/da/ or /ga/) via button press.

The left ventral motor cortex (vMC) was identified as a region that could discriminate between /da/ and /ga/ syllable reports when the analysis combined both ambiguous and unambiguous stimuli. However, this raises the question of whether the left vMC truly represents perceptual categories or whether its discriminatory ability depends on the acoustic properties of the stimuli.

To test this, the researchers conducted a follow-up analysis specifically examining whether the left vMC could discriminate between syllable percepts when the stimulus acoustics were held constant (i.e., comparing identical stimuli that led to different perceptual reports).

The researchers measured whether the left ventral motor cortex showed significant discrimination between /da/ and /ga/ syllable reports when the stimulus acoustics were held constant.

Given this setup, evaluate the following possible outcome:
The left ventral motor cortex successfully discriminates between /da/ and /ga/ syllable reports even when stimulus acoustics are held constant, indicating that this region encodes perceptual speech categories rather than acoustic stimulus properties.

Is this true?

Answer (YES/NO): NO